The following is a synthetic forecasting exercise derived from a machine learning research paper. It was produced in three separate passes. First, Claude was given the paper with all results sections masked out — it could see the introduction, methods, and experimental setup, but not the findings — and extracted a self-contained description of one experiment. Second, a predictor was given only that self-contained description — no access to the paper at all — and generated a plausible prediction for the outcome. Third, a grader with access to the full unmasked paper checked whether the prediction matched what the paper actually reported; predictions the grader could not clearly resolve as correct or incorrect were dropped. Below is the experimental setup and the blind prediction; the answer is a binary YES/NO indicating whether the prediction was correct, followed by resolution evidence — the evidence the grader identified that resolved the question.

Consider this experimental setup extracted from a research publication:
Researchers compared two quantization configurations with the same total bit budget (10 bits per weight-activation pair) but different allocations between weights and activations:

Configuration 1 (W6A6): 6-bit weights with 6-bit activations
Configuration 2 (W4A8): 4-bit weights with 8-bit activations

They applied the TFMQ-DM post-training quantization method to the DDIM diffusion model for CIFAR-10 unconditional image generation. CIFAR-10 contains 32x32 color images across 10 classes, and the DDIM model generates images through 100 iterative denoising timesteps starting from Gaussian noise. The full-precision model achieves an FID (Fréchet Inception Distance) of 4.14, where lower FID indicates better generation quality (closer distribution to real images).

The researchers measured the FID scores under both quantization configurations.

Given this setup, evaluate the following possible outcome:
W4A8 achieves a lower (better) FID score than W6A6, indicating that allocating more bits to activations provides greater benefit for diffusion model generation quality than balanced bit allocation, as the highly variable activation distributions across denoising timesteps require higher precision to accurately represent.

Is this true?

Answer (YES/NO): YES